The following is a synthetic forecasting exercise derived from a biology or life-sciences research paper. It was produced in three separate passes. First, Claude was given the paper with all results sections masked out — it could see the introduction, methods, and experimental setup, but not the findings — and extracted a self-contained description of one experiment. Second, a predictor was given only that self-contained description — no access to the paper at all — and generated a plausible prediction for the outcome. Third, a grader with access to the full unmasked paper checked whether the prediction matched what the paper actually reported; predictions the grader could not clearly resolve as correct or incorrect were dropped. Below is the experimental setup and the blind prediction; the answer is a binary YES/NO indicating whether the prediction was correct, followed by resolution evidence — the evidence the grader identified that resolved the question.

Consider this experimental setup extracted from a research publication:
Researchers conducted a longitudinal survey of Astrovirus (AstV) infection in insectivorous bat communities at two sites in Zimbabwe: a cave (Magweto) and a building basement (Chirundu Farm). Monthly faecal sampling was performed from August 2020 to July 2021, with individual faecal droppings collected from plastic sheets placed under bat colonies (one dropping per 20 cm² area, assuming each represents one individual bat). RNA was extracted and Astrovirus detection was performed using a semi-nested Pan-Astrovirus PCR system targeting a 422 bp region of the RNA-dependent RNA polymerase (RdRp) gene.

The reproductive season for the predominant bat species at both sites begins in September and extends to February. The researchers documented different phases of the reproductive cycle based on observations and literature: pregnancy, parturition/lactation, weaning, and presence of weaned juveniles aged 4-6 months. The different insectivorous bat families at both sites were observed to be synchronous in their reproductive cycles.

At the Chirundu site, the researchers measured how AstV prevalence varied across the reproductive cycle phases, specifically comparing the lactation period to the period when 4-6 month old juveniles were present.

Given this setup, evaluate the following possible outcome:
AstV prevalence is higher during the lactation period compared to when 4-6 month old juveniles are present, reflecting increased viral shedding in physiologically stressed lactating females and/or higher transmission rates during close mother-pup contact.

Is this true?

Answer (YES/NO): NO